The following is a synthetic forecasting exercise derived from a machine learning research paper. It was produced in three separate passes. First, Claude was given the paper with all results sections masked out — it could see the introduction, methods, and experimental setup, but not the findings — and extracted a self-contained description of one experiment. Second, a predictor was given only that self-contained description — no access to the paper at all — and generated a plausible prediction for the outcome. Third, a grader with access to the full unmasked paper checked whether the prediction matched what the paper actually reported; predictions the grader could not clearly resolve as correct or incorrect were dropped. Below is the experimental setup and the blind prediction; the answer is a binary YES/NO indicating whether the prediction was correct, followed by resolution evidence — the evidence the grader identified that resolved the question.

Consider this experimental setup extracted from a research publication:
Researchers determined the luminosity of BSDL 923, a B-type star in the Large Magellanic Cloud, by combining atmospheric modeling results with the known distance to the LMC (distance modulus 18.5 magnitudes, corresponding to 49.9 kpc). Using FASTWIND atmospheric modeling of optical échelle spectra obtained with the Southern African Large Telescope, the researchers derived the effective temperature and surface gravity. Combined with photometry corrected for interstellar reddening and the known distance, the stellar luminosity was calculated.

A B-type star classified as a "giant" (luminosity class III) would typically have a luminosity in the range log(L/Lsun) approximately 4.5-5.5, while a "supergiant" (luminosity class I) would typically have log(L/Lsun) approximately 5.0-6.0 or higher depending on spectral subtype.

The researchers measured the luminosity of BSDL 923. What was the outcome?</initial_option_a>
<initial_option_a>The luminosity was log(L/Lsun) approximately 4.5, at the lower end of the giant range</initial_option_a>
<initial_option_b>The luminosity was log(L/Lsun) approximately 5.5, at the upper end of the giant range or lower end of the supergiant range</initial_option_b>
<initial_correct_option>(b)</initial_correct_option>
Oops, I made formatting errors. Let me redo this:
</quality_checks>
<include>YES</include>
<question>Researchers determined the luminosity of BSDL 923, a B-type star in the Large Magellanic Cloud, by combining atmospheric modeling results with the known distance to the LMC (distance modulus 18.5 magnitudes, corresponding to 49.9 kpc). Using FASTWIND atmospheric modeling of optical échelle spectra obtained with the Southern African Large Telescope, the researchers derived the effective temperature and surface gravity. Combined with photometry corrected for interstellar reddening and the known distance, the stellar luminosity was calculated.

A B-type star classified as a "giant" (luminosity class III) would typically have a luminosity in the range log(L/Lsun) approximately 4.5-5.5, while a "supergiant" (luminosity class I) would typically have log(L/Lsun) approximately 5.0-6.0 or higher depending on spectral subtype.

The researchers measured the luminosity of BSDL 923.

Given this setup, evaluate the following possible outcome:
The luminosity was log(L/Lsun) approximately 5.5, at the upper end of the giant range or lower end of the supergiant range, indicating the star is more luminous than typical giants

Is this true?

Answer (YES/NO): YES